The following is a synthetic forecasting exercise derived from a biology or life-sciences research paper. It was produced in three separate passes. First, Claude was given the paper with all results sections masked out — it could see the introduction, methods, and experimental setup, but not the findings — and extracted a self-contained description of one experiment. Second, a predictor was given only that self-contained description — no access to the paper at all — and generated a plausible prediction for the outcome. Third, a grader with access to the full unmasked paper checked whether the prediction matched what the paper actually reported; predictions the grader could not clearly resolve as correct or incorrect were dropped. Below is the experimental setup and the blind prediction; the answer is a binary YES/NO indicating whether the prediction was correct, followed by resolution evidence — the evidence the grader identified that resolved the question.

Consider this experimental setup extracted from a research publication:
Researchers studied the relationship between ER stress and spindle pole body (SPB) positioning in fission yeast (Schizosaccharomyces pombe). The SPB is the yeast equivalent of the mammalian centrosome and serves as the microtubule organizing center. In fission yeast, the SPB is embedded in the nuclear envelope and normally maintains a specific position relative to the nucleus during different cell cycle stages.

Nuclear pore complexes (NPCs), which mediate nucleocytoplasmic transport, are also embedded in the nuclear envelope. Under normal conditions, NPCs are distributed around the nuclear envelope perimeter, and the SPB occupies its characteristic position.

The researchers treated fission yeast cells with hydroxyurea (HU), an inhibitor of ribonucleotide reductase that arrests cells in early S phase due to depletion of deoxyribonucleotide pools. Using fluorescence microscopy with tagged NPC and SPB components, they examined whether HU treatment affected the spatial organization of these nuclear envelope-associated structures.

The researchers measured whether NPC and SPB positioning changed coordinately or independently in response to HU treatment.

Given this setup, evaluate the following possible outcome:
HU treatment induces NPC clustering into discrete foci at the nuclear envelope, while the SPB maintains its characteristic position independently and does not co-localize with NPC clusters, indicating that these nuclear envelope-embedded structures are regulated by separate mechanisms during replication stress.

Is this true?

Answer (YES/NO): NO